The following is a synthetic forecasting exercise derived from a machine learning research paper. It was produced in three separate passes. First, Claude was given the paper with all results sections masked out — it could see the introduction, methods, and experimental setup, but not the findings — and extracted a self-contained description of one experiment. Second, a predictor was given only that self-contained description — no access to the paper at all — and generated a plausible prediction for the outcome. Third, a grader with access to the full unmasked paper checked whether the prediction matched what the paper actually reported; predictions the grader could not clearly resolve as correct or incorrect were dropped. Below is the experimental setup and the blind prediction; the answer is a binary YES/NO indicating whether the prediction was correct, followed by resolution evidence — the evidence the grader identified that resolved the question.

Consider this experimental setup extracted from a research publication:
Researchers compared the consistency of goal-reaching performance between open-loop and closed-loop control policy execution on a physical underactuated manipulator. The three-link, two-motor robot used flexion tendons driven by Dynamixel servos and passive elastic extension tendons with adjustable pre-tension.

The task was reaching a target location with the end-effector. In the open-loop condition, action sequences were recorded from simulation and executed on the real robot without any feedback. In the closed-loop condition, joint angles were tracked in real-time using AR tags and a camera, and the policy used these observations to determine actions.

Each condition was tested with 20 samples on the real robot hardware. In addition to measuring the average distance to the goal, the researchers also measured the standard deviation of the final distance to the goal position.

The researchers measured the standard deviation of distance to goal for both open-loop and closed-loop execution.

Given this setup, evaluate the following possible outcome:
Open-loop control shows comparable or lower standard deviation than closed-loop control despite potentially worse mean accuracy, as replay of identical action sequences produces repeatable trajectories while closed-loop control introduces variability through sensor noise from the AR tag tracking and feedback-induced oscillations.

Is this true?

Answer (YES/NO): NO